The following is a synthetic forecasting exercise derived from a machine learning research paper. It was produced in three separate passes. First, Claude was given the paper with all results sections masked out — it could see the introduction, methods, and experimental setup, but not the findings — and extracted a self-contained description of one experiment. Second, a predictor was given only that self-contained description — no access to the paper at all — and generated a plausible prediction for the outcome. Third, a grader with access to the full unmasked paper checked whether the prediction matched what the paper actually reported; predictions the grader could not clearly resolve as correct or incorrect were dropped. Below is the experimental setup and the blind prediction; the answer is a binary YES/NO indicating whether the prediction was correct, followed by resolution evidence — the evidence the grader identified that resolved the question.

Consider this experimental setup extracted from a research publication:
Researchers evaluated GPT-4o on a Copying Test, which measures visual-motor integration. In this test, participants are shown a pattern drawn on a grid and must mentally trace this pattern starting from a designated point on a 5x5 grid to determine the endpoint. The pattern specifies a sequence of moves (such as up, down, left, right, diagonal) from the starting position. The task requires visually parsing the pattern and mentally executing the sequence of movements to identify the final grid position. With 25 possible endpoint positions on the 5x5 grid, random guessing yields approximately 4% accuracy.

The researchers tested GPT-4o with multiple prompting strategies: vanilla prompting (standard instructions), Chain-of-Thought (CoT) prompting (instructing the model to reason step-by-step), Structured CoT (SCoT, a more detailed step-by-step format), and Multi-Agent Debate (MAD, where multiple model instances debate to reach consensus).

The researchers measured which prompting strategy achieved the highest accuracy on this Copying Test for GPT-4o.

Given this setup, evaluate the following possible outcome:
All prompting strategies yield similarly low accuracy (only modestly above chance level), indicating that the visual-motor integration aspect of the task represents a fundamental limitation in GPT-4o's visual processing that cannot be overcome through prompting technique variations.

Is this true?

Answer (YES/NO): NO